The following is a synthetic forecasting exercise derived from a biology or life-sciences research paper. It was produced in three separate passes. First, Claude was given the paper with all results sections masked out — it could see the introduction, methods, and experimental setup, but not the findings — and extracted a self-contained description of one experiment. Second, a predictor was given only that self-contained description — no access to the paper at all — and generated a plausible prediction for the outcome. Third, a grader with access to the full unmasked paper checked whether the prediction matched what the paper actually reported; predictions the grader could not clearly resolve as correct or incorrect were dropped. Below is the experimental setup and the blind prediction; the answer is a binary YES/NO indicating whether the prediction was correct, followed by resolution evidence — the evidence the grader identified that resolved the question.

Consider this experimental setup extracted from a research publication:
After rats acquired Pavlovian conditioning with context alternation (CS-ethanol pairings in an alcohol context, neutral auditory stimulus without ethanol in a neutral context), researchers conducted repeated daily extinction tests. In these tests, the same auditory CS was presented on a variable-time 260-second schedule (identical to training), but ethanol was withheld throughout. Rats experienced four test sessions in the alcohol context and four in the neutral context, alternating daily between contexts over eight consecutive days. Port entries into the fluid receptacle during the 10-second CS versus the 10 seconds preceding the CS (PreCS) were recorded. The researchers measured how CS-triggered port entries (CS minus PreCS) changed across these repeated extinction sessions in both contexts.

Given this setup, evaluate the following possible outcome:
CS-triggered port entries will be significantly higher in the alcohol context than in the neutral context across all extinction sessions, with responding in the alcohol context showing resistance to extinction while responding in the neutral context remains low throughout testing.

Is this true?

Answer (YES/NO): NO